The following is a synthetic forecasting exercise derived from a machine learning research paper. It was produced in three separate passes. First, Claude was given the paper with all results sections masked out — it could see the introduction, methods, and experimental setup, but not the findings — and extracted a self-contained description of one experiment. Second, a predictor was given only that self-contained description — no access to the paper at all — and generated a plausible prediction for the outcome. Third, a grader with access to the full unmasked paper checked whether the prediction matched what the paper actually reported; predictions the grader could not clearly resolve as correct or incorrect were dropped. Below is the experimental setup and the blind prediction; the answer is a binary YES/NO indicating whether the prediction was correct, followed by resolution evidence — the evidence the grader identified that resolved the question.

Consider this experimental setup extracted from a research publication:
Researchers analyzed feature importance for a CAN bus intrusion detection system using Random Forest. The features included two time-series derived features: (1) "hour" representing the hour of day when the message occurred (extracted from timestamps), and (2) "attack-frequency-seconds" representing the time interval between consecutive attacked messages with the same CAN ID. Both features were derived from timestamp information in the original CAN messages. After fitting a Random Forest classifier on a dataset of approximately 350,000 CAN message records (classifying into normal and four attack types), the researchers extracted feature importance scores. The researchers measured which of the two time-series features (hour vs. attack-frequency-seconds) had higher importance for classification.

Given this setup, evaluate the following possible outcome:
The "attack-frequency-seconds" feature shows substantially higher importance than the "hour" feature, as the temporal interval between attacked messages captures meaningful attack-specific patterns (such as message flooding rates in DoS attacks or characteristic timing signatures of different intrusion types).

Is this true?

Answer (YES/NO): NO